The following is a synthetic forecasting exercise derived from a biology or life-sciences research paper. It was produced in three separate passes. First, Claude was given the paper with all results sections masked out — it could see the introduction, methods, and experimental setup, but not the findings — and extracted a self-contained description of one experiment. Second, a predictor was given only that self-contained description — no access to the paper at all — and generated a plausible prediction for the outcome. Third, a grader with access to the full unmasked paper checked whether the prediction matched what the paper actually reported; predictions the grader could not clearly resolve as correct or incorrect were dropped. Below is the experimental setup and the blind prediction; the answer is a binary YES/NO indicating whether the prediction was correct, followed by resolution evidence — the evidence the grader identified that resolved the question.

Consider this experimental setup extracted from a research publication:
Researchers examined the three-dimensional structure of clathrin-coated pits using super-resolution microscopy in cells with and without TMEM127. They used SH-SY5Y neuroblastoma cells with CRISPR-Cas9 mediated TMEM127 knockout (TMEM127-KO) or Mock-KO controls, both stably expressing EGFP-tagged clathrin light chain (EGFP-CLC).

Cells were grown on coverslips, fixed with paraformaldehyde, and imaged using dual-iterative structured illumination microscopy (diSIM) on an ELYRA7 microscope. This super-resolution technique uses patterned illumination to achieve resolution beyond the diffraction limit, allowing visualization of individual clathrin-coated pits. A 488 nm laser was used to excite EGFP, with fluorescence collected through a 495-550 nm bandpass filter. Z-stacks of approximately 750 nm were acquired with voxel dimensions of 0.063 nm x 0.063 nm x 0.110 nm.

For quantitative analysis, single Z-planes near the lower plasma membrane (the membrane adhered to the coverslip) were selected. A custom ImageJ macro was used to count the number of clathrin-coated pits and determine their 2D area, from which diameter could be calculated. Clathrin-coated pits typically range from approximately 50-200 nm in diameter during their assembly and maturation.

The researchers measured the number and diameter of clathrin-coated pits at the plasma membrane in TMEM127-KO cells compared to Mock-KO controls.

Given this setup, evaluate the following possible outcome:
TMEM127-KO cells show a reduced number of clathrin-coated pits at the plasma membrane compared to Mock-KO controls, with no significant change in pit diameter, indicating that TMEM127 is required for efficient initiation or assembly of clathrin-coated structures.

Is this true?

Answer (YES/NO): NO